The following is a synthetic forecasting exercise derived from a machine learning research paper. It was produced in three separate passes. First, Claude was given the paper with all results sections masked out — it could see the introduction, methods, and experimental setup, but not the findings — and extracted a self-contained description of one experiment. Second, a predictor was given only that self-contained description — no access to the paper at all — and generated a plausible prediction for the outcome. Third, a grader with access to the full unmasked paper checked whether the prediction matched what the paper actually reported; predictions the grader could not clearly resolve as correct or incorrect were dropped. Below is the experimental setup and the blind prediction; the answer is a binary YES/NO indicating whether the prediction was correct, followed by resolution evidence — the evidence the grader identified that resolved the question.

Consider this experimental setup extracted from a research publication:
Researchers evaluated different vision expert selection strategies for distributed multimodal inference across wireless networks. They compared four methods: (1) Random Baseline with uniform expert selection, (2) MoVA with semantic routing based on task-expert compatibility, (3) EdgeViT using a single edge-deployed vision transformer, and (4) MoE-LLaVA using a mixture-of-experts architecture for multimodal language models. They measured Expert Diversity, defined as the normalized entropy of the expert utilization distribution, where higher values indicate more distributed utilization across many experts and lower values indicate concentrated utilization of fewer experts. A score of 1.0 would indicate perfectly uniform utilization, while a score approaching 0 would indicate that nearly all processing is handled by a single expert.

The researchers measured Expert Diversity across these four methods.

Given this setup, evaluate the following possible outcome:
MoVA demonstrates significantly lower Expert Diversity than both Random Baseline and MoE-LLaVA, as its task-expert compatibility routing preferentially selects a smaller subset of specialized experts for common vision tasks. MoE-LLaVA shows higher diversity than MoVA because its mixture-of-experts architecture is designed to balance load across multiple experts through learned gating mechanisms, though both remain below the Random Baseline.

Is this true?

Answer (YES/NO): NO